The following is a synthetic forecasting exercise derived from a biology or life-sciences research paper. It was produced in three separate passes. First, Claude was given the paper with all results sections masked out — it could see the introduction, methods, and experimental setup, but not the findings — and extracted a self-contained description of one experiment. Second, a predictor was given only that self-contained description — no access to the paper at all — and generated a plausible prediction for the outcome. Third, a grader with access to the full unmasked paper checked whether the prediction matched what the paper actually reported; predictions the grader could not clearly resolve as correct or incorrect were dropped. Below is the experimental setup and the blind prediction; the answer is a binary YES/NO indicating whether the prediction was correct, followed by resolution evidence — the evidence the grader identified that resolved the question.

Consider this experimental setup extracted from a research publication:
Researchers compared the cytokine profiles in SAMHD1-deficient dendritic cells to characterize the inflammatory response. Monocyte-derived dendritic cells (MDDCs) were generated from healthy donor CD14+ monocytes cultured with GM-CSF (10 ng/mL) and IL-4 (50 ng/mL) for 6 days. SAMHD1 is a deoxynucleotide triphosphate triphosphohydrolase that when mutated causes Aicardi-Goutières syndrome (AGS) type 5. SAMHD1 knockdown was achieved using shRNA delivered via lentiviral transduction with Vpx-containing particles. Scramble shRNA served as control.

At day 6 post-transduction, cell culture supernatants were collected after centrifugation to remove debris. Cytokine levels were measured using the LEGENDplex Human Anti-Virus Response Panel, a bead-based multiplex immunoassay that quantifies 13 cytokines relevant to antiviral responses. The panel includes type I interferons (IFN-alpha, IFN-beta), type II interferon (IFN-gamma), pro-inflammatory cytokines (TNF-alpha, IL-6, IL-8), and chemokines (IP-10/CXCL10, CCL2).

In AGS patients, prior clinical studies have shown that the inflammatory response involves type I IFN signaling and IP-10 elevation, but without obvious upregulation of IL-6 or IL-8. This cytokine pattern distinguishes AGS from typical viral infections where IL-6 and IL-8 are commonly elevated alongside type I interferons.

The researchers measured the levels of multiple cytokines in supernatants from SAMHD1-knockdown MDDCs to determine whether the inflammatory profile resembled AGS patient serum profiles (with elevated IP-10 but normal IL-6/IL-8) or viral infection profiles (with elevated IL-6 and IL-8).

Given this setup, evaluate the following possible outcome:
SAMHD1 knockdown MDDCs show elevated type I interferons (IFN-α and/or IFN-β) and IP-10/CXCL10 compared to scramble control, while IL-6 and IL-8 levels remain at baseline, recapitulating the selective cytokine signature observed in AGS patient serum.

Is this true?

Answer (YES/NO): YES